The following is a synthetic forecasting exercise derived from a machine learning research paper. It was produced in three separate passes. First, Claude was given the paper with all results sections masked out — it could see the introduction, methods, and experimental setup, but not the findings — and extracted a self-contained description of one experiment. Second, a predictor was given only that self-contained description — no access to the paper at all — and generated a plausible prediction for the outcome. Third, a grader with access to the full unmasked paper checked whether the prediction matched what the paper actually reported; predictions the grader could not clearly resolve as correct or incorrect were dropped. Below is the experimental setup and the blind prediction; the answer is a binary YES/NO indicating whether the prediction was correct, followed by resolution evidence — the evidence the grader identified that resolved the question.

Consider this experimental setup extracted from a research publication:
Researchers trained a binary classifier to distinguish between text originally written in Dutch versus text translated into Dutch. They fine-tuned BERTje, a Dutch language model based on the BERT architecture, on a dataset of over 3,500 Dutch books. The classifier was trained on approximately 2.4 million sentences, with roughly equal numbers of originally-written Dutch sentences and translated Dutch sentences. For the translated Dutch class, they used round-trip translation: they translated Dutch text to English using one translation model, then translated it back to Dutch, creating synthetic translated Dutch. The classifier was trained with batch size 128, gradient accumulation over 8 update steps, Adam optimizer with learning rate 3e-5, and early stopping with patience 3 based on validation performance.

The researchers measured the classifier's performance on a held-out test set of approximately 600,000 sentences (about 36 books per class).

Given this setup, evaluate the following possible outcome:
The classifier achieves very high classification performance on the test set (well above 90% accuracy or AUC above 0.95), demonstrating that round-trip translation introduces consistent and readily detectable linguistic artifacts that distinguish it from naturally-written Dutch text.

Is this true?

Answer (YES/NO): NO